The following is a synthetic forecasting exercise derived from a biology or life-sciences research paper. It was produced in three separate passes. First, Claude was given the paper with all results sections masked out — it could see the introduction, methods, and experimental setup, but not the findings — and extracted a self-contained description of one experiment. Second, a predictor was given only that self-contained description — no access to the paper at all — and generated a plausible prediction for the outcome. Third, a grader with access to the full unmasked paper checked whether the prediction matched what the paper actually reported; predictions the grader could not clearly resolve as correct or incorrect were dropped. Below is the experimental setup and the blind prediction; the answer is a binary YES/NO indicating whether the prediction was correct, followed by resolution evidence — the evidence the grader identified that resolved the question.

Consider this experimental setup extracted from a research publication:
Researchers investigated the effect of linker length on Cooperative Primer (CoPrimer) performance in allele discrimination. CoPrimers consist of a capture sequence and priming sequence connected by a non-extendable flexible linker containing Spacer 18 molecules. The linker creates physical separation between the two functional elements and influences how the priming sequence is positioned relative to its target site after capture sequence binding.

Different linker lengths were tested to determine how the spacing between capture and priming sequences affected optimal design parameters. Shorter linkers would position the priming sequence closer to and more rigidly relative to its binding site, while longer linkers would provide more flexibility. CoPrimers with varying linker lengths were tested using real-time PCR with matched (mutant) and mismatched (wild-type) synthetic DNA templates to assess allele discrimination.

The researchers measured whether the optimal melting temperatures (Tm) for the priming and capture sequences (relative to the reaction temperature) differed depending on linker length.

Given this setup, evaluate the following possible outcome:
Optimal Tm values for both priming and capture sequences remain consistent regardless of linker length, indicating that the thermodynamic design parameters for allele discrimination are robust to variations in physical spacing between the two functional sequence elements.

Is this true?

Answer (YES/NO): NO